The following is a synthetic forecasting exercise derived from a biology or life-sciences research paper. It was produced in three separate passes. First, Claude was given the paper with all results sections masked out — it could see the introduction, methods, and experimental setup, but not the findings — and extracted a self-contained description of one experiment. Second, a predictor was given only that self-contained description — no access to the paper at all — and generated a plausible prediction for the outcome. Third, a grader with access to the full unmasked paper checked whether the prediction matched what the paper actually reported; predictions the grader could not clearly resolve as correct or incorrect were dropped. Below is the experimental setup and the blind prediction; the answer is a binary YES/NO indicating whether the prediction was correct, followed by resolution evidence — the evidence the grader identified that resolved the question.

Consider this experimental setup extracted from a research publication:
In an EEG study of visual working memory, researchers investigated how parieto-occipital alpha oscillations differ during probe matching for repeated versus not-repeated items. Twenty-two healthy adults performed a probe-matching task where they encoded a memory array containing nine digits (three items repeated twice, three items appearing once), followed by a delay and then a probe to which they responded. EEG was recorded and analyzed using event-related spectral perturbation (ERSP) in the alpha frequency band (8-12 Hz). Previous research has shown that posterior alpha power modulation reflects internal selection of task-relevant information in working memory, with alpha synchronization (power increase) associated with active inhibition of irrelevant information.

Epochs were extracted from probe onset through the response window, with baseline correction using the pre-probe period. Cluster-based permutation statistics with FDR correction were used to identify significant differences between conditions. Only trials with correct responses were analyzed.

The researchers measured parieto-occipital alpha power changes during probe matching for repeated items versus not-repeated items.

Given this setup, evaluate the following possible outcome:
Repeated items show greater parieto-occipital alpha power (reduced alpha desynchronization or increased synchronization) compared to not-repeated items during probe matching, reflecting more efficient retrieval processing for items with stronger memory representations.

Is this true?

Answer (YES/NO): NO